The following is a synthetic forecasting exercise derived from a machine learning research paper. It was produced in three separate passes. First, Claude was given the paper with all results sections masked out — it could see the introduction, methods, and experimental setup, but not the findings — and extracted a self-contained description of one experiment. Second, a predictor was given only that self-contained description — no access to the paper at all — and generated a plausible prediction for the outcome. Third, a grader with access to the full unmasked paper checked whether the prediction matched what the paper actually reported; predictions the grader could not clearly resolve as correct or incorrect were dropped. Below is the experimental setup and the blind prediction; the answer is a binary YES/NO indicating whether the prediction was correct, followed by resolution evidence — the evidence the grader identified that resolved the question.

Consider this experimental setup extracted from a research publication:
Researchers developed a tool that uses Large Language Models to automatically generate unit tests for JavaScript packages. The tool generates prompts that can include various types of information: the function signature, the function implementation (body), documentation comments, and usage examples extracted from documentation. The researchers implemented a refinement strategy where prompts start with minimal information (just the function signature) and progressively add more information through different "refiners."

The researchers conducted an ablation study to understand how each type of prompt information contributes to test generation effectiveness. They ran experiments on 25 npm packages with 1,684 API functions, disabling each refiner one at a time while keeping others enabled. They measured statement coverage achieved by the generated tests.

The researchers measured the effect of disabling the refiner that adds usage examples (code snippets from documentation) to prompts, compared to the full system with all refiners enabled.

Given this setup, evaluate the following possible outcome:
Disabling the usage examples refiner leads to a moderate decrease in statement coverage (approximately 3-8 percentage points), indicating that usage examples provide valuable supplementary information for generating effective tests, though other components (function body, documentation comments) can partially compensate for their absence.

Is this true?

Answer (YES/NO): NO